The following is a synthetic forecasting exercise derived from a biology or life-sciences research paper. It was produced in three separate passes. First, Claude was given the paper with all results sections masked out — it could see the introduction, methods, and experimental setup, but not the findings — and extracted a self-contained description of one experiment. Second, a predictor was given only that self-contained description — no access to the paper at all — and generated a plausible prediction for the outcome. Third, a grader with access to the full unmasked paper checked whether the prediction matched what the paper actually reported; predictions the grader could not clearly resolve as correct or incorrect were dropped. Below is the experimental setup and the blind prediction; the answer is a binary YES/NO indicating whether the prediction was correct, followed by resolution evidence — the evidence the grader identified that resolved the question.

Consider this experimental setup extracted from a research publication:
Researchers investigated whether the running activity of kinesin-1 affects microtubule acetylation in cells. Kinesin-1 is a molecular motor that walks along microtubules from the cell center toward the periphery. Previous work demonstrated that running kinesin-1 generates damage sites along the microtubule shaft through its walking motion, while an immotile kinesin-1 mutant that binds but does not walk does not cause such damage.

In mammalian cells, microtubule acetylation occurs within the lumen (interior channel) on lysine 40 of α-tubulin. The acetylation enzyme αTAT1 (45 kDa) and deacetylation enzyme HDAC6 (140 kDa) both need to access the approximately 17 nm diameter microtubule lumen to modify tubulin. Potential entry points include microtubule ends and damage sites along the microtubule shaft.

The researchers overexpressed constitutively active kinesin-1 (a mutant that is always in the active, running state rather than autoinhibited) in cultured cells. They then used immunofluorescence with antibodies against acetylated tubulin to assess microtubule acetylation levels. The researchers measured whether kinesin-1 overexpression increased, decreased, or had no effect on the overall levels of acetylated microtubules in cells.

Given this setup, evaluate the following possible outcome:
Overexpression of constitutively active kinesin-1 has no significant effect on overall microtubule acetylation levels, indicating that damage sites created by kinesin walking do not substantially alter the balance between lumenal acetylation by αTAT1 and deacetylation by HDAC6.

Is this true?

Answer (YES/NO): NO